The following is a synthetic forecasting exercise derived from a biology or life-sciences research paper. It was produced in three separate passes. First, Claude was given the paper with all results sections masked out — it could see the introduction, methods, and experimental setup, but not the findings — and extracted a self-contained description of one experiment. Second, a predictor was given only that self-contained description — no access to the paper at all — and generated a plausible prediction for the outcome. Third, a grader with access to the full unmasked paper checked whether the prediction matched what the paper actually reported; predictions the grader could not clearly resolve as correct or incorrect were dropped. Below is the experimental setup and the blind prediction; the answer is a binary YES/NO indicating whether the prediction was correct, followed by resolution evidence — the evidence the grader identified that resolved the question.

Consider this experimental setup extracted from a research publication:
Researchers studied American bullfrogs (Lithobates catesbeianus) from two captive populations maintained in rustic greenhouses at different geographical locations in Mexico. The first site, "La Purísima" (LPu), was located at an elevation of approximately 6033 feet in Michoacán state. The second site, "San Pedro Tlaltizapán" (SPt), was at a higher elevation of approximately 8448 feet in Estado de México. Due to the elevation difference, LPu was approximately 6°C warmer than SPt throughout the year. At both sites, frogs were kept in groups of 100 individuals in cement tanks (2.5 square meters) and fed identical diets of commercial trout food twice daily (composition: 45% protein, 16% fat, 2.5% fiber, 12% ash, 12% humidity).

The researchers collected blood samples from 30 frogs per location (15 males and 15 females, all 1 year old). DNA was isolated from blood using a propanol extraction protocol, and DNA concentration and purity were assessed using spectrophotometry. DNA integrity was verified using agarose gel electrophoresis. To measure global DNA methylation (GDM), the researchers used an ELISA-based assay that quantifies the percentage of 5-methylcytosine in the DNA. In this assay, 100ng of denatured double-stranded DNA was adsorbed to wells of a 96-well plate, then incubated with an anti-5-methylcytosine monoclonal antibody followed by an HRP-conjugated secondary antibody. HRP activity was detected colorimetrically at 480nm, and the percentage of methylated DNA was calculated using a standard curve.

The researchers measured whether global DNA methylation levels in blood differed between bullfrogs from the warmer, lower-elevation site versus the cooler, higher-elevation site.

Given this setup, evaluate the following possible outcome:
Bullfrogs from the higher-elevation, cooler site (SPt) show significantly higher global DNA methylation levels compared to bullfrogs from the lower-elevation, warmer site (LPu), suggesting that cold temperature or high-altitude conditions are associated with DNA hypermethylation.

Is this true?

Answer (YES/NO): NO